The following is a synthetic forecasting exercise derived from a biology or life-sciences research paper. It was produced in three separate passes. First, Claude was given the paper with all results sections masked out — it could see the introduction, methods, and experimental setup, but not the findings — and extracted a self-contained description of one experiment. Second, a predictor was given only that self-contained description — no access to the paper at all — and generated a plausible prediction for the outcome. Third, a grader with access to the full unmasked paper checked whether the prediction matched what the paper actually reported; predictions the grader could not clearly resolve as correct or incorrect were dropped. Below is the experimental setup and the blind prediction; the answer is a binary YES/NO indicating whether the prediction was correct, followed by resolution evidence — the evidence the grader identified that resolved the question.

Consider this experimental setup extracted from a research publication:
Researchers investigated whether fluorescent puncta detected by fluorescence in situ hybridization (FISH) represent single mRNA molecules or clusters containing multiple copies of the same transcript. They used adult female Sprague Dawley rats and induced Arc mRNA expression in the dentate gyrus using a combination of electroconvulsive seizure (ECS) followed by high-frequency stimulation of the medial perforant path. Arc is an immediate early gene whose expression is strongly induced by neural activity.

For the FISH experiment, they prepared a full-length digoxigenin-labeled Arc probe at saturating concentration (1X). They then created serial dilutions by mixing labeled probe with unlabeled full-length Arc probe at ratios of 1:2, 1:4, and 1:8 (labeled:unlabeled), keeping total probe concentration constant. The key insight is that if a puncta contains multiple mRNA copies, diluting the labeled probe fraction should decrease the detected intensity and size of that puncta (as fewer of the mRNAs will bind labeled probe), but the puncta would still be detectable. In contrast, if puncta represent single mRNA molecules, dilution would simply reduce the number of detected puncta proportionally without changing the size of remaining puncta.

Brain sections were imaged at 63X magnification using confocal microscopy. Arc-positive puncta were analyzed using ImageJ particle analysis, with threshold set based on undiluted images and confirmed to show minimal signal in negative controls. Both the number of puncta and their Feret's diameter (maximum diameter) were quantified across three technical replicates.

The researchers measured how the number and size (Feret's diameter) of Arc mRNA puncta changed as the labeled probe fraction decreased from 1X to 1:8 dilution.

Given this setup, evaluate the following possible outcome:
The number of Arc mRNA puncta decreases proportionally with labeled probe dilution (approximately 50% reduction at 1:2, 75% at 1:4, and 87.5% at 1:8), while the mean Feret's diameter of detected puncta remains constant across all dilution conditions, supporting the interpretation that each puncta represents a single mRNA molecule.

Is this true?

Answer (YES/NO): NO